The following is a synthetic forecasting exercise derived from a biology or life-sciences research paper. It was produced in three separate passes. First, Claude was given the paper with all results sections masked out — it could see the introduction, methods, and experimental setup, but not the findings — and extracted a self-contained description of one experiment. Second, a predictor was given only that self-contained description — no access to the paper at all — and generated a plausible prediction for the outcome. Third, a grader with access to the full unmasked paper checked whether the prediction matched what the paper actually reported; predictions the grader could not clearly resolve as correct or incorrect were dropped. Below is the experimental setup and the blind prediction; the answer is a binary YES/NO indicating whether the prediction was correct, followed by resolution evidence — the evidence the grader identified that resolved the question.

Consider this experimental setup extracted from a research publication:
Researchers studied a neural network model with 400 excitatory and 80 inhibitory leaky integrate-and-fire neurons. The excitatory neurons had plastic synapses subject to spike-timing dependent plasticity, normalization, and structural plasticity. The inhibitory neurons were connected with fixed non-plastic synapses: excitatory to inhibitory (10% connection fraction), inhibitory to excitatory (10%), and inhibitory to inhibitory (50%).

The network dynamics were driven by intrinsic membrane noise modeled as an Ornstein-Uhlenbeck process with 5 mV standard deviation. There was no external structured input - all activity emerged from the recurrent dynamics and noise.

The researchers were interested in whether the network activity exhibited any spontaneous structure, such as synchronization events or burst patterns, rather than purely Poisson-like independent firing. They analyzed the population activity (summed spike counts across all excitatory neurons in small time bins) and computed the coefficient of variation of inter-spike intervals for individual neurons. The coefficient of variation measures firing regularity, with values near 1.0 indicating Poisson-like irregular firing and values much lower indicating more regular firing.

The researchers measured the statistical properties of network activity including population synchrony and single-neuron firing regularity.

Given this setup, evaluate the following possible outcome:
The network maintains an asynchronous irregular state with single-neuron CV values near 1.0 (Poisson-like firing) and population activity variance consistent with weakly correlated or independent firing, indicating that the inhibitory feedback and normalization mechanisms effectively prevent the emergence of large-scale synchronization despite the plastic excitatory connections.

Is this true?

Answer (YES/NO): YES